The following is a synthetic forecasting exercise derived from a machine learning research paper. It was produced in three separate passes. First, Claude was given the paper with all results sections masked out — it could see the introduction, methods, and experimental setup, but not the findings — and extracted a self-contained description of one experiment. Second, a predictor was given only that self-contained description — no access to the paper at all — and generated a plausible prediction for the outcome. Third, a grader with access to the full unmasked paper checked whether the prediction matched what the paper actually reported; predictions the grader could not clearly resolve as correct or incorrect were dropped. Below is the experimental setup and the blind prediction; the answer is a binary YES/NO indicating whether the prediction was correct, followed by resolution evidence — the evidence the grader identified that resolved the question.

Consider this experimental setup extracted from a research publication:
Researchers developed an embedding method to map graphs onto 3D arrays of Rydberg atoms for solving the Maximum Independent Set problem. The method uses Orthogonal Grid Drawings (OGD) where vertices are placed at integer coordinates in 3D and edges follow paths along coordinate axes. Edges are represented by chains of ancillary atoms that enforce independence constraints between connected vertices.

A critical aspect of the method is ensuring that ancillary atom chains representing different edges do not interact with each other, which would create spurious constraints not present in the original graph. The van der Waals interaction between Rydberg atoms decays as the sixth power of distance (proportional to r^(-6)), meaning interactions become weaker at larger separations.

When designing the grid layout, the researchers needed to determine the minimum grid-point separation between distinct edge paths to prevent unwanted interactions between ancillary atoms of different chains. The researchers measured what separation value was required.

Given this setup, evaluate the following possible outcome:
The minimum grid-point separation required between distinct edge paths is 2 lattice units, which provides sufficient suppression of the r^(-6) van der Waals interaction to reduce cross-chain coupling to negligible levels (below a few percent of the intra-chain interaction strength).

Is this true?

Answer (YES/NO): YES